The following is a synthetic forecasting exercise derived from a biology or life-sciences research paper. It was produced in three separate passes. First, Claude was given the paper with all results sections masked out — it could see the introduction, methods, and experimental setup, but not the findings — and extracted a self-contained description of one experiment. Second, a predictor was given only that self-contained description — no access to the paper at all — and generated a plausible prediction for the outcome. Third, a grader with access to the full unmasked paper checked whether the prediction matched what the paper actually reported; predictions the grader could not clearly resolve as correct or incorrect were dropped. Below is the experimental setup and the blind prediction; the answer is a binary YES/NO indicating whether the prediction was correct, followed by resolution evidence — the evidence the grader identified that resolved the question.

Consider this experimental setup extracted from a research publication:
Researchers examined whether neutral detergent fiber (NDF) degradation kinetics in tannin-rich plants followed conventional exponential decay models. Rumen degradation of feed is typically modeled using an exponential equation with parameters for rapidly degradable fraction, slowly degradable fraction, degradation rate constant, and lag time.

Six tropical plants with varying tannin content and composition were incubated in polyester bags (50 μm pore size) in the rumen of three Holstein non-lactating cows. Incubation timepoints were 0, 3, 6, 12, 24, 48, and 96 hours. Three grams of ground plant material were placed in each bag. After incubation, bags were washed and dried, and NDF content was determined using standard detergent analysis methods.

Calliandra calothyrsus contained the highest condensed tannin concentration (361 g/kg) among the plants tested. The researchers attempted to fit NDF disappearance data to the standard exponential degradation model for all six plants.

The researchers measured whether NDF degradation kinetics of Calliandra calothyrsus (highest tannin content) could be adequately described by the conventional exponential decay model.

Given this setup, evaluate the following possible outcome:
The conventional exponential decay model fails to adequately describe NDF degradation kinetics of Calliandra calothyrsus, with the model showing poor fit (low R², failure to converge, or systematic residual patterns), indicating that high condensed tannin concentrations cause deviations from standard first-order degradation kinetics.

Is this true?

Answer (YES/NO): YES